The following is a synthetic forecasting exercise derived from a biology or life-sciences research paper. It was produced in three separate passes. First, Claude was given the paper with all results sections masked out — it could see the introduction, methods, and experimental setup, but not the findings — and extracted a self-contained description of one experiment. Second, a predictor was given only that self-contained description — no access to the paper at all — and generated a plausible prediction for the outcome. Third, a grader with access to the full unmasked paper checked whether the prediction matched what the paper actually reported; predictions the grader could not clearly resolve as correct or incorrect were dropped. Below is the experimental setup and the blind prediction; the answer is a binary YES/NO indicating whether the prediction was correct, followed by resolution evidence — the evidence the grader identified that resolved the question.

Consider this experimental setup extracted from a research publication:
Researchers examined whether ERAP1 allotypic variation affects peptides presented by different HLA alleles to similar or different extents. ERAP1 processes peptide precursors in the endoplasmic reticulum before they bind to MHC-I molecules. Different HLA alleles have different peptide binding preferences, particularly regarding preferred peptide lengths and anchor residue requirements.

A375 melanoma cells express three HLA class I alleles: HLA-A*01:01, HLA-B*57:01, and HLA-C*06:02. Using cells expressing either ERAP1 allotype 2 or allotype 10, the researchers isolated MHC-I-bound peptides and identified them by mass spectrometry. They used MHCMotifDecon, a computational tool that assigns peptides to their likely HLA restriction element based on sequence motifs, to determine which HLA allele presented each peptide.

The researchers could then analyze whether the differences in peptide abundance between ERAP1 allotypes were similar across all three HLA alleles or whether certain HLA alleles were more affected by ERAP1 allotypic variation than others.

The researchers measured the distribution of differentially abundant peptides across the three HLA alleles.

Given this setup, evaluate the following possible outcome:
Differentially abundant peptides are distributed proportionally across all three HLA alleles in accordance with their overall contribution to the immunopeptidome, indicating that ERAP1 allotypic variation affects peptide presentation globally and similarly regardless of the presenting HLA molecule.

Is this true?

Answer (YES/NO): NO